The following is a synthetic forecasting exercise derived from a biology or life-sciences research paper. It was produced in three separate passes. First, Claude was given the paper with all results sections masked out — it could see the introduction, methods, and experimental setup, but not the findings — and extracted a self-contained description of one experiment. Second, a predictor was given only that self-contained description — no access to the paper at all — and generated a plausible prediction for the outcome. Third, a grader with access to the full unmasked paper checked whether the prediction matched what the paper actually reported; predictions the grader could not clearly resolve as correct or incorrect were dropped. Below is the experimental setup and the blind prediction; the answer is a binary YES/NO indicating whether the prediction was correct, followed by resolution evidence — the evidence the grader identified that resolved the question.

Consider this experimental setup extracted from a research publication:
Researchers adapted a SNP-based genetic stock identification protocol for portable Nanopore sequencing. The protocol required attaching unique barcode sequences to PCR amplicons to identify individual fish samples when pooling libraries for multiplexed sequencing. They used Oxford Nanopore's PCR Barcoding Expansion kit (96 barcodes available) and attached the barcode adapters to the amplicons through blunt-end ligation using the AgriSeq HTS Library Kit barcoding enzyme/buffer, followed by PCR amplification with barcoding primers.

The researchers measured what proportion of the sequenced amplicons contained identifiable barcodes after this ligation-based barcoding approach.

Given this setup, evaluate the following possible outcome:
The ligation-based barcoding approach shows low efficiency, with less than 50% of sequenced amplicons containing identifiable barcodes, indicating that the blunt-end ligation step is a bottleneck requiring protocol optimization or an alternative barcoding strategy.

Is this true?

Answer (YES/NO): NO